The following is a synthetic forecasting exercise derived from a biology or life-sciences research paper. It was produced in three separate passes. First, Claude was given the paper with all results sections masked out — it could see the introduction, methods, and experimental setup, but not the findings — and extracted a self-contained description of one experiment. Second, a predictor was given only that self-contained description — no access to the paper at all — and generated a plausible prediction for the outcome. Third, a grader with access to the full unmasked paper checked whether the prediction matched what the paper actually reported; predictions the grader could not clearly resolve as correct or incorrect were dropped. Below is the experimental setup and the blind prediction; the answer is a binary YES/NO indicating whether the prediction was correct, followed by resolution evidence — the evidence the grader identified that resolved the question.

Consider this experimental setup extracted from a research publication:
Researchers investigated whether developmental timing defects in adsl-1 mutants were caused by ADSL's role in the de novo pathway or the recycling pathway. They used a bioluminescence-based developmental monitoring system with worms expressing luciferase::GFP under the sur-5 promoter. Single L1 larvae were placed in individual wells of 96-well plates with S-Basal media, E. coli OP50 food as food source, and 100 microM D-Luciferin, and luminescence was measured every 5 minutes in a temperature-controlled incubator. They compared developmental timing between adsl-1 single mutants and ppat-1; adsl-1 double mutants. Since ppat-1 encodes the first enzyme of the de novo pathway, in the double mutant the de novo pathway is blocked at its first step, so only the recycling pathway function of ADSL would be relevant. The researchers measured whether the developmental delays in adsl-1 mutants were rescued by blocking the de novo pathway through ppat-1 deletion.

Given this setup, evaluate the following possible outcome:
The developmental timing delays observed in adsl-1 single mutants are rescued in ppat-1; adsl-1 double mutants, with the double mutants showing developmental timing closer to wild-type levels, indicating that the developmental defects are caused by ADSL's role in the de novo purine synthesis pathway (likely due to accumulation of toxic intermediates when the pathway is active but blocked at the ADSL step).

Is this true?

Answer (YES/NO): NO